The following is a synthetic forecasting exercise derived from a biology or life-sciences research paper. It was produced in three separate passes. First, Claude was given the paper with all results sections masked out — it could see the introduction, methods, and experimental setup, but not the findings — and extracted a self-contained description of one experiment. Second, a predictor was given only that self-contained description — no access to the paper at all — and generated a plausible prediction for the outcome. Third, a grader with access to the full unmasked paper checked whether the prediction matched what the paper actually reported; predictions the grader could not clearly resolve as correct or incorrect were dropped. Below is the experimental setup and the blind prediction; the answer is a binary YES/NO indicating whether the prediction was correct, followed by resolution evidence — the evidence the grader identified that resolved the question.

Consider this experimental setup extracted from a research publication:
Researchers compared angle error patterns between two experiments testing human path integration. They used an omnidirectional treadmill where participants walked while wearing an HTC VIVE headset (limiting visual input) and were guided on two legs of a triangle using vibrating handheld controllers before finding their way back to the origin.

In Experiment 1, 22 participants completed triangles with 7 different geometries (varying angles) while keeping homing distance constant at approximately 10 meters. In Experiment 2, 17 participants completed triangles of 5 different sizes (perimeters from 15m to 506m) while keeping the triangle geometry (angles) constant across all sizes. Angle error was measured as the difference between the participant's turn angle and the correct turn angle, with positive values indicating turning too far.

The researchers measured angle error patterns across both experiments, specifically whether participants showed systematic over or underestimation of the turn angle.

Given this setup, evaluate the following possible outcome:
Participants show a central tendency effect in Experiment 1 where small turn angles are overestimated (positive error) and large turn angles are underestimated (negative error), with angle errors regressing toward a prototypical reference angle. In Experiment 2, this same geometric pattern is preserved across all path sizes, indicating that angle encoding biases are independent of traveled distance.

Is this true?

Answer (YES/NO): NO